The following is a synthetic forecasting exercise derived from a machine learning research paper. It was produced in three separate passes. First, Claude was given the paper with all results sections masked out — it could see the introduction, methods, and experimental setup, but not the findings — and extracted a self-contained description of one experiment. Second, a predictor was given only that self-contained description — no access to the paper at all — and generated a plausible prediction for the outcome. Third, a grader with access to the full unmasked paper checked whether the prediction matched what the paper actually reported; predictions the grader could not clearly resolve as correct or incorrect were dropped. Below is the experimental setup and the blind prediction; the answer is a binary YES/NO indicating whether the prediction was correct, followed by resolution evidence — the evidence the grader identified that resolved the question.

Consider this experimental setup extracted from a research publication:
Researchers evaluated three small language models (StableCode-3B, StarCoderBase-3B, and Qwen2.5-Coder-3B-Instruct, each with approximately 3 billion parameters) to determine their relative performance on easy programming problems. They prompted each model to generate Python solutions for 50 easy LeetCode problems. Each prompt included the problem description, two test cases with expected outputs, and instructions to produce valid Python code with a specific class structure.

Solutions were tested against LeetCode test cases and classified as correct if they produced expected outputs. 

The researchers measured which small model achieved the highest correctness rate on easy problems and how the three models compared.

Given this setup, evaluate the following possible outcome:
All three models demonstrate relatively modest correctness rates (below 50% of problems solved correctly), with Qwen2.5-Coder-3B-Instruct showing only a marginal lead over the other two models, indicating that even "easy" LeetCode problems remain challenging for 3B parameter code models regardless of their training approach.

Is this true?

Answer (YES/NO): NO